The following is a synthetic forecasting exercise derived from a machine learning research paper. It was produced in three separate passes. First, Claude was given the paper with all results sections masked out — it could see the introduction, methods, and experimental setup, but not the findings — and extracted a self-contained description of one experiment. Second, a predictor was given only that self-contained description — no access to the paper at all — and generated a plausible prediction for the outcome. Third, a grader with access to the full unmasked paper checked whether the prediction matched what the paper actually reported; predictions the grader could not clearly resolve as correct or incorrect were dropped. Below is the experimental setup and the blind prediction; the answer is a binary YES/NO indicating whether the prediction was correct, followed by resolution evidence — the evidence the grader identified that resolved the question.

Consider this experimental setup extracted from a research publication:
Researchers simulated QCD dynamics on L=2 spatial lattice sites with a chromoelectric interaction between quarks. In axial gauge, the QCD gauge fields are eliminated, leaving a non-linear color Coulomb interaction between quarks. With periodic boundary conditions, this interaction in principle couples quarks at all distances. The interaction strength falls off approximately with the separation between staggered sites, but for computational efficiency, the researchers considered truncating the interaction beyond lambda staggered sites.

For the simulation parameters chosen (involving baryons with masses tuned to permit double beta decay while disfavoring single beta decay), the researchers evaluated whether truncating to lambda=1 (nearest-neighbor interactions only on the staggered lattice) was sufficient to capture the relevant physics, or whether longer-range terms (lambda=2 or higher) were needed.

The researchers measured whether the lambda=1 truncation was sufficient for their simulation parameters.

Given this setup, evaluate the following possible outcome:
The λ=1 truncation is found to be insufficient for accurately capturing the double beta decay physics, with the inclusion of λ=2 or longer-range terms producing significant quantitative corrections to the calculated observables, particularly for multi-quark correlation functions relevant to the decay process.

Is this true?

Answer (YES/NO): NO